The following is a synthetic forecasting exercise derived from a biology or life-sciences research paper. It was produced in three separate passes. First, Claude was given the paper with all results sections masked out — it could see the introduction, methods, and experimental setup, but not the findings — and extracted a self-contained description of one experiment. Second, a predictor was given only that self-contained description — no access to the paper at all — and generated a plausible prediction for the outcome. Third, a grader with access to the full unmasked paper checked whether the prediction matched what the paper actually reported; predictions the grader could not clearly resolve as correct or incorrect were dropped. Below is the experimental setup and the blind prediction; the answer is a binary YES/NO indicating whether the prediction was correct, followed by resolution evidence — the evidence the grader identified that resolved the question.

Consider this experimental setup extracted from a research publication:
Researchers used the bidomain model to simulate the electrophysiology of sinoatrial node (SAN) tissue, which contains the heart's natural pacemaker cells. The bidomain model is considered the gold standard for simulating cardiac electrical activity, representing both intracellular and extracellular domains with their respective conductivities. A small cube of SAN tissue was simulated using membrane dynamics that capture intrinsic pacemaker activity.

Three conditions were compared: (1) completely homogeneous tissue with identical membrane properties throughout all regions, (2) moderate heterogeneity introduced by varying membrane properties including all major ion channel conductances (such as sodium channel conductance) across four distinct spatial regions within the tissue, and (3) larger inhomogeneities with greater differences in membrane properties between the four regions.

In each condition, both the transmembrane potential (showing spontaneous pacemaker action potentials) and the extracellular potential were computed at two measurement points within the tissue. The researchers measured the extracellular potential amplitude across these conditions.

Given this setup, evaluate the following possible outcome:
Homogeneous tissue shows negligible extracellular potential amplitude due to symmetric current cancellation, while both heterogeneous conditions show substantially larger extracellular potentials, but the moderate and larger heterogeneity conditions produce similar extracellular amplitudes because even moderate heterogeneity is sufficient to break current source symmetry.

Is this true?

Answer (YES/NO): NO